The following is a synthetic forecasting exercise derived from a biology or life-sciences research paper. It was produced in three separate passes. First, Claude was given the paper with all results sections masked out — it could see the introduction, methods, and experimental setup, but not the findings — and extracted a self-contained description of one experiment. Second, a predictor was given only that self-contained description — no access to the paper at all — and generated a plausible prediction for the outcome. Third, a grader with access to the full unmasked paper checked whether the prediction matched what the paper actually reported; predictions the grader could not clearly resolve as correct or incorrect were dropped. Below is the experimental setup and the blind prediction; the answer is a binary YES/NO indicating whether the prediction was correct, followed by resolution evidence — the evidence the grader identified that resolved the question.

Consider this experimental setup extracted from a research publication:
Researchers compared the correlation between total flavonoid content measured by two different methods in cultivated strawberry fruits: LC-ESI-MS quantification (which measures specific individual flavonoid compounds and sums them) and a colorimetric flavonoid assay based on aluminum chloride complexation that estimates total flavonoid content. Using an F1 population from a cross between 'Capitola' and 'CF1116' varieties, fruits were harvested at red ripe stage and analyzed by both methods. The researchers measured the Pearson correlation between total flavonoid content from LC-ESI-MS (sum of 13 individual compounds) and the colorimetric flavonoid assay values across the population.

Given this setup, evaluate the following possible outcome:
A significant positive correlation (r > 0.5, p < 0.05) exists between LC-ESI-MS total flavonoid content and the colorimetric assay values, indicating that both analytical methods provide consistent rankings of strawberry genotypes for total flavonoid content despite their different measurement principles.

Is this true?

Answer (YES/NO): NO